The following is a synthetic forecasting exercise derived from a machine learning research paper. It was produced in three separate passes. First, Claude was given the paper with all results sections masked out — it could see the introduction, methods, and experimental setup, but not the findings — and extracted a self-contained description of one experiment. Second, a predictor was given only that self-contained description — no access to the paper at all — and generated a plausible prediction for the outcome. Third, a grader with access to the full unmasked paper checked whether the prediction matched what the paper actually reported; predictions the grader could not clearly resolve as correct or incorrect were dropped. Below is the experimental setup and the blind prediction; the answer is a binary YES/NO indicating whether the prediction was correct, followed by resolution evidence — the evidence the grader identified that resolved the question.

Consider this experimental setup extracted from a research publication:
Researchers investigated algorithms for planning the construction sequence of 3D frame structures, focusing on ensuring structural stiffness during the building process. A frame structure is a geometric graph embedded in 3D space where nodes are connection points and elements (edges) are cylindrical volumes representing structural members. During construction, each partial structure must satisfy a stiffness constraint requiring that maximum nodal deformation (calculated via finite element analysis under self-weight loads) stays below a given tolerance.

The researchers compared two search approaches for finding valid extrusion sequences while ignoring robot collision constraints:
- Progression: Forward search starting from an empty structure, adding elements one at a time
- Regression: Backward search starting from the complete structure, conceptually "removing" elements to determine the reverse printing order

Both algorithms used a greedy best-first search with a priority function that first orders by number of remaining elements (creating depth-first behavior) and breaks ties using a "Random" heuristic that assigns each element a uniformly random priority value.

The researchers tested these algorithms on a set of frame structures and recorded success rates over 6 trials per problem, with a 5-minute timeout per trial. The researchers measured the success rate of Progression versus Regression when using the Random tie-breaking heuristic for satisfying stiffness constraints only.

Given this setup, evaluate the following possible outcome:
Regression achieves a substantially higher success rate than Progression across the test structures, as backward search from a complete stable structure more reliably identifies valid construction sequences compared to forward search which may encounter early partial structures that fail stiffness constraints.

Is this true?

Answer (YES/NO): NO